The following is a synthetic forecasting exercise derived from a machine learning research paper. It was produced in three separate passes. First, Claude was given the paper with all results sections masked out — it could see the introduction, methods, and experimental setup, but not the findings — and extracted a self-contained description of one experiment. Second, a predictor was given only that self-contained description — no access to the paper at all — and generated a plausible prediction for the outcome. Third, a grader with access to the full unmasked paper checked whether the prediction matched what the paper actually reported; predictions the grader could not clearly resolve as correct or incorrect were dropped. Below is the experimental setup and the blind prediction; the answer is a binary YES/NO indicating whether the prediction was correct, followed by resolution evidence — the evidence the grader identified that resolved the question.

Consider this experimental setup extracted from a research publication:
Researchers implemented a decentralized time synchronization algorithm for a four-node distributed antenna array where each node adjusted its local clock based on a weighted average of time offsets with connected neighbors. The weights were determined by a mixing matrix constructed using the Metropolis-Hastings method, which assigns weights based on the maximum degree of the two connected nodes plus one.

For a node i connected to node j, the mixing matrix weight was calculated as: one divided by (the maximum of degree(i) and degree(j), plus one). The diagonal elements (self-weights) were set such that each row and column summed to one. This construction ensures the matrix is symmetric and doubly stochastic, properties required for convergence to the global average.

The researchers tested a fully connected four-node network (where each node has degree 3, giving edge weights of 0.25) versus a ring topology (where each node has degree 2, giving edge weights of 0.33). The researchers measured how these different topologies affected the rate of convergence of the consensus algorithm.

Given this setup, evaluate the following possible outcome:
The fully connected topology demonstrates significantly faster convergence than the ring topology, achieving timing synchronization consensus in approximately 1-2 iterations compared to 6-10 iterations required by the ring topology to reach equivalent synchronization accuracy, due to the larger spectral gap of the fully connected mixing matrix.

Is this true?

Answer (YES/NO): NO